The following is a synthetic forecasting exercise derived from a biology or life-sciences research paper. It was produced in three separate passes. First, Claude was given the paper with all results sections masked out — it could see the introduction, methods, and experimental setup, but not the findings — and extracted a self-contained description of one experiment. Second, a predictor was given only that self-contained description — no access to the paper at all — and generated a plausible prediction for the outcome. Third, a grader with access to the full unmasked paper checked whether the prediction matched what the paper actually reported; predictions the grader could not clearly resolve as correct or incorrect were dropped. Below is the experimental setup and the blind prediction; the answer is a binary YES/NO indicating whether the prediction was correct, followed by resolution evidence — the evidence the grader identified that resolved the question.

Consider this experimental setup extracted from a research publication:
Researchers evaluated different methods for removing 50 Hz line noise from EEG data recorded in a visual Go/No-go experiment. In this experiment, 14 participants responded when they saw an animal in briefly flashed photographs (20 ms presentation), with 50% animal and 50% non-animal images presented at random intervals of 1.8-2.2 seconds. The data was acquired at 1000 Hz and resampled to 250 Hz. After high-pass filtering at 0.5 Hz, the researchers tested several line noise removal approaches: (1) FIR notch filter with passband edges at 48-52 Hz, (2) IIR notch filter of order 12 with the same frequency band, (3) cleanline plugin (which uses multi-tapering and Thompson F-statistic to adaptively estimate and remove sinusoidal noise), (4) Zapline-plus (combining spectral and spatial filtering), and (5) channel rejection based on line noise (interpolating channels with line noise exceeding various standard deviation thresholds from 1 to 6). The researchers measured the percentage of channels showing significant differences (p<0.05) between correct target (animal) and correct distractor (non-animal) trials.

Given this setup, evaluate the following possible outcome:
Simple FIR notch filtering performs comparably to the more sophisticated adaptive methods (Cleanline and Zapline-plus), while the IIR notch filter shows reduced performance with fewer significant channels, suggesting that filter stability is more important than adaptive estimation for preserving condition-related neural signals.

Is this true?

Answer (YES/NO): NO